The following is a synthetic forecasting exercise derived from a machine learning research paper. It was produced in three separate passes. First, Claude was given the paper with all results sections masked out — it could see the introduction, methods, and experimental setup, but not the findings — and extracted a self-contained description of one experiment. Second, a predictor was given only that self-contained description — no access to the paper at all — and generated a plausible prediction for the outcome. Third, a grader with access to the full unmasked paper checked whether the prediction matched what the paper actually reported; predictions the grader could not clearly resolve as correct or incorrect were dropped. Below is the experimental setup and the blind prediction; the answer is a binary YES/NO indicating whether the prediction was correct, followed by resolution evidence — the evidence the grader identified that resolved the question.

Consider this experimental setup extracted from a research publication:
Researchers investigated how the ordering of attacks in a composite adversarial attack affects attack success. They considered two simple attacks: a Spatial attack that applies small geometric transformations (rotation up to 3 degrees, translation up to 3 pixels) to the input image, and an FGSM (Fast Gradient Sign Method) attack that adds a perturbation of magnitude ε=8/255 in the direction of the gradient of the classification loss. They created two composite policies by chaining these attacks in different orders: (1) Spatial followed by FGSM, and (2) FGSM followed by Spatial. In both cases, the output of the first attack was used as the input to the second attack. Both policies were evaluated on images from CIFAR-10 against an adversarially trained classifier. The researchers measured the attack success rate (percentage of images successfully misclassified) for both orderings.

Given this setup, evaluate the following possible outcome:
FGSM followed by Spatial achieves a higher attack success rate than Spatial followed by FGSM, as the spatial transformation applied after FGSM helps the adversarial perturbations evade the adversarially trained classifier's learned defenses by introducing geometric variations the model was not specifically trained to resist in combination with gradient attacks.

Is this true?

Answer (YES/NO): NO